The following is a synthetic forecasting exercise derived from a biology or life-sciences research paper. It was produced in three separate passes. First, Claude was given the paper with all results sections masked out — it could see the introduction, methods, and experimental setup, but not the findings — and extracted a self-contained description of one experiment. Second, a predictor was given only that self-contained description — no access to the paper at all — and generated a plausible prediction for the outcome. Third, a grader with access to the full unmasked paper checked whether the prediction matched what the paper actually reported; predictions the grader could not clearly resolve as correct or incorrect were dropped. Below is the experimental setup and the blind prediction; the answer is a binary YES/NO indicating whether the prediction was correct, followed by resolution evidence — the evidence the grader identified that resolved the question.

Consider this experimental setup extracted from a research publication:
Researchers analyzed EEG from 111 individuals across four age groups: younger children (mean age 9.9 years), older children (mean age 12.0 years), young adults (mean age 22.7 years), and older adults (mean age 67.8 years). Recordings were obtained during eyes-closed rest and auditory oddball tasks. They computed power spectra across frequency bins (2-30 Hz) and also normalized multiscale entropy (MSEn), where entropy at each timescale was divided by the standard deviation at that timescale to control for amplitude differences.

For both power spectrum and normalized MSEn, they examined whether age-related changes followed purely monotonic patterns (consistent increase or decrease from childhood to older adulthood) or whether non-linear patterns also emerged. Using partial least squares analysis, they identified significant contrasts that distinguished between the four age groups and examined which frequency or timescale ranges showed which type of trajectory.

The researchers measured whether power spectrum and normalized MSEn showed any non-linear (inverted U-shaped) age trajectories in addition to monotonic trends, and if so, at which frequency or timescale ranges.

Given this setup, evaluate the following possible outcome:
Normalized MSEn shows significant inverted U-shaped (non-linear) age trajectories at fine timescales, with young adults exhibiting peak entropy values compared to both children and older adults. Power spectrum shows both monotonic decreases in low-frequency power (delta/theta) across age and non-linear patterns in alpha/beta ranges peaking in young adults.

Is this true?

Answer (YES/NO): NO